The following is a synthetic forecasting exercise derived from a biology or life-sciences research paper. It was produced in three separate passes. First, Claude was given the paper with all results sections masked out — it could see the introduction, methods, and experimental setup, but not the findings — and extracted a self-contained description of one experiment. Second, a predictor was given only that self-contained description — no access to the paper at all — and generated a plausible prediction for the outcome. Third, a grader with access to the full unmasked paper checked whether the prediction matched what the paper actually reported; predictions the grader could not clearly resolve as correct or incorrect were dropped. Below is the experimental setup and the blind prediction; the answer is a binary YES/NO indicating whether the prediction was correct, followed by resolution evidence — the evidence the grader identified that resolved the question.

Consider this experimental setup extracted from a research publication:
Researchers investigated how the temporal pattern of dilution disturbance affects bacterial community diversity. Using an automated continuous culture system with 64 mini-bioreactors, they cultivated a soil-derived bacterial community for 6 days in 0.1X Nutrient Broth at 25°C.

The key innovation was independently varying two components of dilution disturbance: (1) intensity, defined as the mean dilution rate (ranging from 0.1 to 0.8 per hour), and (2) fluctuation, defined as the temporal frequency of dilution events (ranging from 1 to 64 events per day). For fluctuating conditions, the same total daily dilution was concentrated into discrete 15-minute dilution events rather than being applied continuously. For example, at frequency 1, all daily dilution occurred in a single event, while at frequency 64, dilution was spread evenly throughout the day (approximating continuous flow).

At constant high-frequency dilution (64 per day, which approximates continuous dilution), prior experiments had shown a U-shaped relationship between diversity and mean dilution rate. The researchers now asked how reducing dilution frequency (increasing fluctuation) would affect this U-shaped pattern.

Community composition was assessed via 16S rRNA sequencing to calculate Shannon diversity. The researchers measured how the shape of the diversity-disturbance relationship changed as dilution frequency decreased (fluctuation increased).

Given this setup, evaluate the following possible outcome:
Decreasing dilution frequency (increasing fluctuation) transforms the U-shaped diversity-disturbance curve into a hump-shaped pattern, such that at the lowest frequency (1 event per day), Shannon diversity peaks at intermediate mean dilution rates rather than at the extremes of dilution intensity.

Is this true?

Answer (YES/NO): NO